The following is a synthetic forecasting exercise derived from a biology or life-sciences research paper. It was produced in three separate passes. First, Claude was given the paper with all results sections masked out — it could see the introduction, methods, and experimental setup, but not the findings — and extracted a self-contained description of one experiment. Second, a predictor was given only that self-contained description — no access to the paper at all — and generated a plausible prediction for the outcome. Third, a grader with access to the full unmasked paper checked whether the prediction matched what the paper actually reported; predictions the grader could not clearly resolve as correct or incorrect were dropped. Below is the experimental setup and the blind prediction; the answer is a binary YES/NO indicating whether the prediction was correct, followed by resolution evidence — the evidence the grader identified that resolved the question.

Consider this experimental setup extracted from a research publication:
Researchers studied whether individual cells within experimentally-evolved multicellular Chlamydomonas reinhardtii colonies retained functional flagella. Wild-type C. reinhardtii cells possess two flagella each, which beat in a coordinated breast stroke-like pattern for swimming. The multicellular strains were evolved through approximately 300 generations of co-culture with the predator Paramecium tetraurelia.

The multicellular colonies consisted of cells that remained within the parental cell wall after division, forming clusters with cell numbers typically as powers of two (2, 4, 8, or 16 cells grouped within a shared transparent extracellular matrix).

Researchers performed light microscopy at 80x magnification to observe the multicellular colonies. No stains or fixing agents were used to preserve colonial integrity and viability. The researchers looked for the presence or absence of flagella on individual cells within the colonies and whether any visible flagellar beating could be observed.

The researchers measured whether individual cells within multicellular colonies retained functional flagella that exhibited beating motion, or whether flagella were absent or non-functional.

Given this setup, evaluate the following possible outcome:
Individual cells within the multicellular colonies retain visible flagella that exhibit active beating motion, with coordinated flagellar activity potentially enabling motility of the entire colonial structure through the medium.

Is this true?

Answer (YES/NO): NO